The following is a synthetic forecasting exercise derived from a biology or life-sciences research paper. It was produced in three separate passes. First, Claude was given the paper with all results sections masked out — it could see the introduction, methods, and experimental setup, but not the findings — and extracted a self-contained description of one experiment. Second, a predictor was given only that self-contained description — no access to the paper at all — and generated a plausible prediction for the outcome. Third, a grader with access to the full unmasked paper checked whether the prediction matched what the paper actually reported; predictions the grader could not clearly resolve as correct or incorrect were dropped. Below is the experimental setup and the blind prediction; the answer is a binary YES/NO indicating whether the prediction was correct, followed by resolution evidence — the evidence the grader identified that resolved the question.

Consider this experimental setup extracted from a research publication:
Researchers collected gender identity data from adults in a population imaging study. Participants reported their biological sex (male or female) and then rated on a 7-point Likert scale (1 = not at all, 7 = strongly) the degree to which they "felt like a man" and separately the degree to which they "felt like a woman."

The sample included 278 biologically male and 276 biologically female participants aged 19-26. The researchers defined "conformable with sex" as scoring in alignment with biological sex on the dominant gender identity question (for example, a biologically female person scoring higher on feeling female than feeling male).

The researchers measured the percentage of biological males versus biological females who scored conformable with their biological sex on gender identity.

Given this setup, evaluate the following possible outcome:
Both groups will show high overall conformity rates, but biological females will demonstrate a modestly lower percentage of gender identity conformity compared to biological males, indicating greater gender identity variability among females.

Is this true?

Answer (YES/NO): NO